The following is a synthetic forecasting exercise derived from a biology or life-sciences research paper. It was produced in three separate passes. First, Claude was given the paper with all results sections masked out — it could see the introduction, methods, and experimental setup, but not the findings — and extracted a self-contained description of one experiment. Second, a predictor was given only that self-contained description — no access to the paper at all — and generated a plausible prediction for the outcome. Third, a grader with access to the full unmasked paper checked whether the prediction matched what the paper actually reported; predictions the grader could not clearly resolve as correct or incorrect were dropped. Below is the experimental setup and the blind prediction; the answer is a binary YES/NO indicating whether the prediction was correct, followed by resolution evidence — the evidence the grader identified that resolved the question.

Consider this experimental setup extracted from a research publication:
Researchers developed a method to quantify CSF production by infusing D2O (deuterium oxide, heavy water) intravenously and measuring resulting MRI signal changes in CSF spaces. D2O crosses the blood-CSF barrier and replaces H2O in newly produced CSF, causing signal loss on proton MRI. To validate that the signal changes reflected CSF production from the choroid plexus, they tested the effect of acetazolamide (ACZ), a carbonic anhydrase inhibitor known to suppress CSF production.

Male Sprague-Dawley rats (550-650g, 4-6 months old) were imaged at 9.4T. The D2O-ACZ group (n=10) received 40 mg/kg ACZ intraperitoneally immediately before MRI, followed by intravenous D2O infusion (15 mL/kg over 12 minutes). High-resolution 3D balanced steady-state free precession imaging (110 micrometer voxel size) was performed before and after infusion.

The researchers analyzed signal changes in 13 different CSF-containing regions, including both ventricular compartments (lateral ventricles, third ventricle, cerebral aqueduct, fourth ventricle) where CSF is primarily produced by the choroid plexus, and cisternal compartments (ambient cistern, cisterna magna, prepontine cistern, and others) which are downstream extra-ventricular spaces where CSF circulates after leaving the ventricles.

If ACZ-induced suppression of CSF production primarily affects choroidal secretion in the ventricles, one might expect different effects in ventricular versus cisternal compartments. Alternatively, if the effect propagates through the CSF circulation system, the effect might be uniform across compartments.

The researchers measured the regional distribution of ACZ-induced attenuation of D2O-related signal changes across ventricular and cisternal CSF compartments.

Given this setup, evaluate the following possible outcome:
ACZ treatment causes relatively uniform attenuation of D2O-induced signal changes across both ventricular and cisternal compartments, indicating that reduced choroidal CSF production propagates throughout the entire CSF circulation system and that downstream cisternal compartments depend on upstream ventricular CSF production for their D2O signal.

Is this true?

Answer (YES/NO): YES